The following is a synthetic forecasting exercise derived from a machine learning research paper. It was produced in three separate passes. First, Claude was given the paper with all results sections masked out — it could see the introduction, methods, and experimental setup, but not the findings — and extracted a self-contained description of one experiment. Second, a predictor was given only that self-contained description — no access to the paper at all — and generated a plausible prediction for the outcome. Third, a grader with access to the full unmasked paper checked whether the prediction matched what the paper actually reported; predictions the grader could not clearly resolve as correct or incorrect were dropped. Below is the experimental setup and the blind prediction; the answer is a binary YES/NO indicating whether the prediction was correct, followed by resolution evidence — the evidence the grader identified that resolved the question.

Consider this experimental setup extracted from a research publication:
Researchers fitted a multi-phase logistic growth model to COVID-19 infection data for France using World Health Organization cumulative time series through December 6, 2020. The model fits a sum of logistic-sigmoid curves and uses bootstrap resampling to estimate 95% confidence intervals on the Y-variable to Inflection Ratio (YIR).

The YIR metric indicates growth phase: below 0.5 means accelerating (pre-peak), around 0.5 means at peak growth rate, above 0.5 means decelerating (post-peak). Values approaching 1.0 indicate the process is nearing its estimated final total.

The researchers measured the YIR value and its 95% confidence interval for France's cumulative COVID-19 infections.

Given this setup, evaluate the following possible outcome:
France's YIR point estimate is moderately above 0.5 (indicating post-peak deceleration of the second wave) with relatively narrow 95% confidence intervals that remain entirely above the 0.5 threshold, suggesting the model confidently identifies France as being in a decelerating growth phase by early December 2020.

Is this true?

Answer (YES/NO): NO